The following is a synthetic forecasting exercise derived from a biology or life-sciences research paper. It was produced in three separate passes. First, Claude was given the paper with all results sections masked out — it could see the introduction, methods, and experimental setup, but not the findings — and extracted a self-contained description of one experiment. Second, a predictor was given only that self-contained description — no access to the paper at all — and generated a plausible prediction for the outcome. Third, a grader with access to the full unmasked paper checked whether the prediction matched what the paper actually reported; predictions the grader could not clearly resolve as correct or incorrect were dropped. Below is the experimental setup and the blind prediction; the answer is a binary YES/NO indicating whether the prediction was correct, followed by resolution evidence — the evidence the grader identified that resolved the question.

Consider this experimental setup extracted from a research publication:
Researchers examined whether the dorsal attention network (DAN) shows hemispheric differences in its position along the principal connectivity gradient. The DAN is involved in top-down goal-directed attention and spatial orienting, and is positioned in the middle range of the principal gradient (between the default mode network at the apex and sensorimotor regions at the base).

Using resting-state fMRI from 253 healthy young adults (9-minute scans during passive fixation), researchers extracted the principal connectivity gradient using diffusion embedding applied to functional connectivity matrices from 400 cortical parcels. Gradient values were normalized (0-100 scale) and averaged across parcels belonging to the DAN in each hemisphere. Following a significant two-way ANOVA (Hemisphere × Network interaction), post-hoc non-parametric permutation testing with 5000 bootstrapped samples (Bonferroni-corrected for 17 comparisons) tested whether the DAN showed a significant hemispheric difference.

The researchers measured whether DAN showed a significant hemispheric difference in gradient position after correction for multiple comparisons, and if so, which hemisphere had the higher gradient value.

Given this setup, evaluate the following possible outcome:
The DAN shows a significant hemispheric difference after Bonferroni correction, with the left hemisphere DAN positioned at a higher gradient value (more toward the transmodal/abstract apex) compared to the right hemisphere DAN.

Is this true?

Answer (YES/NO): YES